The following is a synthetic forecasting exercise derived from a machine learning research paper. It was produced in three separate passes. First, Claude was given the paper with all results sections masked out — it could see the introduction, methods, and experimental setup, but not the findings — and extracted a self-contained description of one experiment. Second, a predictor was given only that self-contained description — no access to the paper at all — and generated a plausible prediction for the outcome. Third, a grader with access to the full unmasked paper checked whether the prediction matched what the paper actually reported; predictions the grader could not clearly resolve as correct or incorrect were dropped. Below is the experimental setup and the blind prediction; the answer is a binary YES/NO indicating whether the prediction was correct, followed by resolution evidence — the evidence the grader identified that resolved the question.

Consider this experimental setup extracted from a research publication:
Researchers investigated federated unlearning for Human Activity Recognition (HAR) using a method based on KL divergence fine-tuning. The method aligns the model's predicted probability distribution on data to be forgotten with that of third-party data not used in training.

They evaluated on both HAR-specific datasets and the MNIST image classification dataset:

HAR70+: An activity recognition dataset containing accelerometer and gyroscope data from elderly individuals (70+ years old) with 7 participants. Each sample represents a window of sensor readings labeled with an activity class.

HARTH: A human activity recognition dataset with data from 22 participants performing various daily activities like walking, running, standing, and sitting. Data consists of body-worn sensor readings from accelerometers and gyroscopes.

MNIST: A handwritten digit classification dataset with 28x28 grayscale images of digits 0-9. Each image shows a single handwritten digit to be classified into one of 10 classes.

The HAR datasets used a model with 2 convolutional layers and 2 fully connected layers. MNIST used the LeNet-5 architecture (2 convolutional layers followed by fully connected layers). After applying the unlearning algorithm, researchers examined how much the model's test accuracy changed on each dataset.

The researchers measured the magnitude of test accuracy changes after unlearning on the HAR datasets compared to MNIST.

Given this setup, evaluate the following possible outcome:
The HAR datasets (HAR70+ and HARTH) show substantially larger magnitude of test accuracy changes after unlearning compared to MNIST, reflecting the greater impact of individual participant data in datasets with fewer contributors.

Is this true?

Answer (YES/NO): NO